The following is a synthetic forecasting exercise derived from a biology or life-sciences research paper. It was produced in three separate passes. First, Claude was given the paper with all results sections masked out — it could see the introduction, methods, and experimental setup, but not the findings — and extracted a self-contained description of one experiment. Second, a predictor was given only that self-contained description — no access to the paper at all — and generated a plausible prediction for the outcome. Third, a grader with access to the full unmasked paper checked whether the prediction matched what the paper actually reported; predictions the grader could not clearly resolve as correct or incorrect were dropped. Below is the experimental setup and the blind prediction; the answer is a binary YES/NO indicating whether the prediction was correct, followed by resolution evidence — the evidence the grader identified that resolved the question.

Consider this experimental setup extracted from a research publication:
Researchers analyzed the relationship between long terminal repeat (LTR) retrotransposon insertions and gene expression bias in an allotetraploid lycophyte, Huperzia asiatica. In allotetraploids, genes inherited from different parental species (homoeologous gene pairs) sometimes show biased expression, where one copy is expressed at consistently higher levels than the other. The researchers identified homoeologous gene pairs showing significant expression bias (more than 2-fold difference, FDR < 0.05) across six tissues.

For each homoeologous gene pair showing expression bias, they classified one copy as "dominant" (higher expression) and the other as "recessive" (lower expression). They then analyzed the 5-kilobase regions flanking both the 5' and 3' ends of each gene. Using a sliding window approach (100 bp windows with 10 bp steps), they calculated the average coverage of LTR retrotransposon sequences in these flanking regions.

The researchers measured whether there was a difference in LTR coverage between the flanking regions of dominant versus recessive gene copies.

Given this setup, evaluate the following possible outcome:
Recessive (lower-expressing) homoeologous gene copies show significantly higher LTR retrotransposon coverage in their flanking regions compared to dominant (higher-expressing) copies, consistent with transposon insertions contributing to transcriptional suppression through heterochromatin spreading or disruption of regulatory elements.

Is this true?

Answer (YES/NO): YES